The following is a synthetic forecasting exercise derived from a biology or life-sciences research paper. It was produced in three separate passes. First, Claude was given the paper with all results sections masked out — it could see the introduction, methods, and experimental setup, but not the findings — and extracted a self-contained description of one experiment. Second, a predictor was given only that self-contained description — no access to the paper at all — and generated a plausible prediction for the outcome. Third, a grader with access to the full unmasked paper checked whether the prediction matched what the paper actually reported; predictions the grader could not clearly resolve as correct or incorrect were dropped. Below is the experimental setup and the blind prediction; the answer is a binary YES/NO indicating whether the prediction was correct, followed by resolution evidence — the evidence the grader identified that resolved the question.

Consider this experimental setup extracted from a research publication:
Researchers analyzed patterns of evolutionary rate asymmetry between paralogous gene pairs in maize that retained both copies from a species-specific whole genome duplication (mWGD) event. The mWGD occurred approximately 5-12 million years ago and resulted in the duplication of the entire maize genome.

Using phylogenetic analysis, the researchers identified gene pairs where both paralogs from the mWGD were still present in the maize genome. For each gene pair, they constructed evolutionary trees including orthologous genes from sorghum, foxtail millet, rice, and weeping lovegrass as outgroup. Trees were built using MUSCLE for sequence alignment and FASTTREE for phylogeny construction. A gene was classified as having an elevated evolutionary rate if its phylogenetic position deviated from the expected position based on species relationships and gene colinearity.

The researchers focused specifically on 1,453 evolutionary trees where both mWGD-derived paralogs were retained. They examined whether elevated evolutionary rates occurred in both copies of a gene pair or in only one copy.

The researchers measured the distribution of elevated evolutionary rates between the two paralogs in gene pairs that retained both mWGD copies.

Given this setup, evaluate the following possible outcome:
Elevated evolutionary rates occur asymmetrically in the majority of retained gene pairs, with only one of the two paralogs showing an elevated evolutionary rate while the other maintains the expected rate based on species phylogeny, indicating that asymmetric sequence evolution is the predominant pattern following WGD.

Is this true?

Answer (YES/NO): YES